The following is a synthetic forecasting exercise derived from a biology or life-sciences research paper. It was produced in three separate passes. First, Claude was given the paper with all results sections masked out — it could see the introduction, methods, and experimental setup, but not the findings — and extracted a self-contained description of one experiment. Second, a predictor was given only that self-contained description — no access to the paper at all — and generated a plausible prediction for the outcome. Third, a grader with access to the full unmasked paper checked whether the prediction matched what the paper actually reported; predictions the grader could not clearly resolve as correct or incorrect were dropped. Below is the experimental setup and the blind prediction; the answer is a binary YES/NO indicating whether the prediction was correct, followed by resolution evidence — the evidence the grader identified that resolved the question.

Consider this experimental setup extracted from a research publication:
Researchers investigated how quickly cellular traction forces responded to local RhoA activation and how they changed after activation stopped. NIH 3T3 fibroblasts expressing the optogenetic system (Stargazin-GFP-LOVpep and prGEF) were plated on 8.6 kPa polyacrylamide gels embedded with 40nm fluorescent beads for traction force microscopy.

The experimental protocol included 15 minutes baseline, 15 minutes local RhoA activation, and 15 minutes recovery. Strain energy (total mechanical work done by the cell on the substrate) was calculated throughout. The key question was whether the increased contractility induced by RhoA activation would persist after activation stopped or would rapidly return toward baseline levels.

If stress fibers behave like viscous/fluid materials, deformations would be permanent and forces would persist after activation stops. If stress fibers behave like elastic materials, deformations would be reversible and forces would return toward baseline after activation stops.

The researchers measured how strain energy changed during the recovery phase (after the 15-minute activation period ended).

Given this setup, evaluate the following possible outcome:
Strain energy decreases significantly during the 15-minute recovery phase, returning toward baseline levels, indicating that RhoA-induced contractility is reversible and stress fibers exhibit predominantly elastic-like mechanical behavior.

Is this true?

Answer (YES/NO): YES